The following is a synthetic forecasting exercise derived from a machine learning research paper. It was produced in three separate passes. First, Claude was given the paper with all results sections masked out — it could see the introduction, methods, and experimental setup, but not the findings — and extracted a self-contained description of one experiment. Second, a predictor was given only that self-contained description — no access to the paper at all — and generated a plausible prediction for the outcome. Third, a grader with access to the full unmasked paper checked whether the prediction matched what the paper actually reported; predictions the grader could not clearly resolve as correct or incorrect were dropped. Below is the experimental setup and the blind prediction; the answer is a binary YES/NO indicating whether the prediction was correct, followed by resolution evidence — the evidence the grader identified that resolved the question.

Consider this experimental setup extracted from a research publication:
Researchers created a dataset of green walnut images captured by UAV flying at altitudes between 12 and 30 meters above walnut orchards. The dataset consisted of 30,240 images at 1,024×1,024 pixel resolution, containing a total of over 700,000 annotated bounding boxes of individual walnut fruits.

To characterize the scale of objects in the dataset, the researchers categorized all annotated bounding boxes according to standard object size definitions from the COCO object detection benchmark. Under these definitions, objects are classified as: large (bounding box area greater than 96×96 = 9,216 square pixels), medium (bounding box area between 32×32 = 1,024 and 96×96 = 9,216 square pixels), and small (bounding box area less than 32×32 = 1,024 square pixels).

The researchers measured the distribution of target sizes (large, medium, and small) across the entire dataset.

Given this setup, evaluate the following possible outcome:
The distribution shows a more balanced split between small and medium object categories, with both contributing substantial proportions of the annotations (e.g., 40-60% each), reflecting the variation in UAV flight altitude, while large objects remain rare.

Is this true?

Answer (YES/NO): YES